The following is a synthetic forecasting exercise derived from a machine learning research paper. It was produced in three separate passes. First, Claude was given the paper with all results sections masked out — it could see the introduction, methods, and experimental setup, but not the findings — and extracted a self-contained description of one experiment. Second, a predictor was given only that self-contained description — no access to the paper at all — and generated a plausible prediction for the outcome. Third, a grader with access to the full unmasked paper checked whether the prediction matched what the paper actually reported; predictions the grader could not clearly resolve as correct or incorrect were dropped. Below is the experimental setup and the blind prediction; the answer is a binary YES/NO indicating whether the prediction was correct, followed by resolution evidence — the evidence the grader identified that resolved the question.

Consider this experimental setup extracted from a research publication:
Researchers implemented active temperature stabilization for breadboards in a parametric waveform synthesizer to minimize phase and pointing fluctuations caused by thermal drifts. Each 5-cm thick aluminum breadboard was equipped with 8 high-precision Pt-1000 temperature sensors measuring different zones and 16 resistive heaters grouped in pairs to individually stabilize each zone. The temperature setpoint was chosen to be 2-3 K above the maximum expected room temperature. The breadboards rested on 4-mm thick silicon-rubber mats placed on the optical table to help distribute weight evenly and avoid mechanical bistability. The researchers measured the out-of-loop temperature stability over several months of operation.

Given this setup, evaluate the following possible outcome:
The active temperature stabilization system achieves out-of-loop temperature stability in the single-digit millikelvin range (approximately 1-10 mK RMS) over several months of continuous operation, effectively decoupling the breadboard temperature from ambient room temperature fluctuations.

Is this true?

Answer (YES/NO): YES